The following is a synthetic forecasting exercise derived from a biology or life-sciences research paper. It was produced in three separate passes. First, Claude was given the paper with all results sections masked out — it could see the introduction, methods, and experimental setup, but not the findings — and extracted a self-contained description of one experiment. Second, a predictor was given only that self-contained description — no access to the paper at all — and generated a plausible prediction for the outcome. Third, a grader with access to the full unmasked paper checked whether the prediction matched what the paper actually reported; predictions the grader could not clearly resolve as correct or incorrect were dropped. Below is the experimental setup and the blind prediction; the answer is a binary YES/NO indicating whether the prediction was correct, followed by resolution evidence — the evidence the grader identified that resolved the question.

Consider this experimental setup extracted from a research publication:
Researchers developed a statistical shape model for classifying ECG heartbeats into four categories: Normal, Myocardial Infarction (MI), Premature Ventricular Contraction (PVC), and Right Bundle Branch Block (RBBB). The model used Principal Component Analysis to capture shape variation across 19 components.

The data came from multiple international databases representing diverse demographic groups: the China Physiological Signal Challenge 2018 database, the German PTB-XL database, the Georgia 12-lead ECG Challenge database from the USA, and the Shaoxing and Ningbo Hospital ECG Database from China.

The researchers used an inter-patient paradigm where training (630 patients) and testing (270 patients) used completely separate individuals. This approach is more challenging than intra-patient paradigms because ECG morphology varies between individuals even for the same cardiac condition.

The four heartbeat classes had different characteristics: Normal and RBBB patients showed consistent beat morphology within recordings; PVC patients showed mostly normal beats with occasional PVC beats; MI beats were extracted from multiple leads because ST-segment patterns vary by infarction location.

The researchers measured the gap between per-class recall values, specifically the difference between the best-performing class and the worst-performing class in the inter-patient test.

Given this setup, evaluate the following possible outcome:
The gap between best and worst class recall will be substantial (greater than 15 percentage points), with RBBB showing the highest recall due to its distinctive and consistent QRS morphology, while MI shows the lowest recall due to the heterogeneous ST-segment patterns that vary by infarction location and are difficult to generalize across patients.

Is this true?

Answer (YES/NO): NO